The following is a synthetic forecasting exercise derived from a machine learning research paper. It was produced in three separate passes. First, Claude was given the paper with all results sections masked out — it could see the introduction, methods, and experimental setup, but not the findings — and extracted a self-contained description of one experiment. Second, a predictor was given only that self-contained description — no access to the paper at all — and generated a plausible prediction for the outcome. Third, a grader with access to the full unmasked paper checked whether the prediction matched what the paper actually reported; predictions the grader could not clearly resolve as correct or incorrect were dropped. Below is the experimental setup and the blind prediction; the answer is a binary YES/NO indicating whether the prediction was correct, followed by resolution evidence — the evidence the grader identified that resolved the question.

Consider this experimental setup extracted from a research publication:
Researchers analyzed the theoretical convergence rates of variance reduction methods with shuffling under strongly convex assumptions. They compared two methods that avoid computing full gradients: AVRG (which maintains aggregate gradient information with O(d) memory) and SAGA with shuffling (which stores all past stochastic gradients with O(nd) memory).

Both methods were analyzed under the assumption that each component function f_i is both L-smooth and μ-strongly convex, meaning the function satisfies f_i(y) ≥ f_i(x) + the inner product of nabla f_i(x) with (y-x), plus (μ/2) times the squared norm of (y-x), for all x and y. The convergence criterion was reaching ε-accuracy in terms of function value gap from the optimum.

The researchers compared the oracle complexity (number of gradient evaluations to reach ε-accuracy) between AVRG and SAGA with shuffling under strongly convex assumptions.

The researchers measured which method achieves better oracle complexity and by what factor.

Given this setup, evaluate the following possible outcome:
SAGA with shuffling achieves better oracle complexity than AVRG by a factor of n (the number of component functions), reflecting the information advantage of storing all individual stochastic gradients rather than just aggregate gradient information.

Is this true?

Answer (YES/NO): NO